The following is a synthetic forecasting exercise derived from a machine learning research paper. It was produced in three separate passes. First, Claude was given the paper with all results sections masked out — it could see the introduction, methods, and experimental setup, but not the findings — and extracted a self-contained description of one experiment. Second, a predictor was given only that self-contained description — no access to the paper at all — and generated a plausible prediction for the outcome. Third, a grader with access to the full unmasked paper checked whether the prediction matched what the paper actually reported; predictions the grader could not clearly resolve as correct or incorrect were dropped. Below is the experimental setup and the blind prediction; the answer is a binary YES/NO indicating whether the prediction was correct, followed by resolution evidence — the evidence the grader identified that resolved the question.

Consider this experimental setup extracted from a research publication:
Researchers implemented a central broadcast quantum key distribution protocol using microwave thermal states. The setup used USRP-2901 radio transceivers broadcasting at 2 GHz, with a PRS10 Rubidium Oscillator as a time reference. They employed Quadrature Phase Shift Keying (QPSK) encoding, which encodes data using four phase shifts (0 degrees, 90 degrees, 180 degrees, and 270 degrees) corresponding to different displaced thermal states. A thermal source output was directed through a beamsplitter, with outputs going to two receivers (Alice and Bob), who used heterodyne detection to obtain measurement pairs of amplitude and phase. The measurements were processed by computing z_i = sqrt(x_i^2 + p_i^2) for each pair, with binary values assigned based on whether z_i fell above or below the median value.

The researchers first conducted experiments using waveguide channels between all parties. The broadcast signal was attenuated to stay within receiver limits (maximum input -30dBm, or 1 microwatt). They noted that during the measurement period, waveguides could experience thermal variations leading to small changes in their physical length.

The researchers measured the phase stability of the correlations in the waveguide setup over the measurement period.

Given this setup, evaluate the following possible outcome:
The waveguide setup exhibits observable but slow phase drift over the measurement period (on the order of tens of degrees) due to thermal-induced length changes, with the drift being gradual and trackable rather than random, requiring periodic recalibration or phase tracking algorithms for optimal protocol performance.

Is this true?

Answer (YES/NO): NO